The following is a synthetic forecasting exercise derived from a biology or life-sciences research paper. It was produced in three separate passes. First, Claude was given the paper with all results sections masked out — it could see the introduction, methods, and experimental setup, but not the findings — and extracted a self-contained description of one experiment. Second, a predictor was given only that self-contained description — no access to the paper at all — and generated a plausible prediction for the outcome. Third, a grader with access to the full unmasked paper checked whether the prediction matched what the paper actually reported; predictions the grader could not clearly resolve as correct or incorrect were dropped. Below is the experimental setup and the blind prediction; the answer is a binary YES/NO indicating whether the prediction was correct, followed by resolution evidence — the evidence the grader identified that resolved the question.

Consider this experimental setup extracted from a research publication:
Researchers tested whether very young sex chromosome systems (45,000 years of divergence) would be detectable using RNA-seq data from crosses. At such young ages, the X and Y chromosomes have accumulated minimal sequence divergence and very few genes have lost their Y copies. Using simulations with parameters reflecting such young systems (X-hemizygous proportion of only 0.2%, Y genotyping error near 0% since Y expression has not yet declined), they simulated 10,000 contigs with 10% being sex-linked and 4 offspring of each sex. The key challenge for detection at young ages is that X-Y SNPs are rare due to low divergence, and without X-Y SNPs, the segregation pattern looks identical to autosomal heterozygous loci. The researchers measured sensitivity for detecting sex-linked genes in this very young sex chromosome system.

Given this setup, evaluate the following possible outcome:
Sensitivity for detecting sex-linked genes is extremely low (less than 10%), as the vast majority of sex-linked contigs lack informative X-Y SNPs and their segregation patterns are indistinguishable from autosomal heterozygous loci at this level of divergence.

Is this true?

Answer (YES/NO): NO